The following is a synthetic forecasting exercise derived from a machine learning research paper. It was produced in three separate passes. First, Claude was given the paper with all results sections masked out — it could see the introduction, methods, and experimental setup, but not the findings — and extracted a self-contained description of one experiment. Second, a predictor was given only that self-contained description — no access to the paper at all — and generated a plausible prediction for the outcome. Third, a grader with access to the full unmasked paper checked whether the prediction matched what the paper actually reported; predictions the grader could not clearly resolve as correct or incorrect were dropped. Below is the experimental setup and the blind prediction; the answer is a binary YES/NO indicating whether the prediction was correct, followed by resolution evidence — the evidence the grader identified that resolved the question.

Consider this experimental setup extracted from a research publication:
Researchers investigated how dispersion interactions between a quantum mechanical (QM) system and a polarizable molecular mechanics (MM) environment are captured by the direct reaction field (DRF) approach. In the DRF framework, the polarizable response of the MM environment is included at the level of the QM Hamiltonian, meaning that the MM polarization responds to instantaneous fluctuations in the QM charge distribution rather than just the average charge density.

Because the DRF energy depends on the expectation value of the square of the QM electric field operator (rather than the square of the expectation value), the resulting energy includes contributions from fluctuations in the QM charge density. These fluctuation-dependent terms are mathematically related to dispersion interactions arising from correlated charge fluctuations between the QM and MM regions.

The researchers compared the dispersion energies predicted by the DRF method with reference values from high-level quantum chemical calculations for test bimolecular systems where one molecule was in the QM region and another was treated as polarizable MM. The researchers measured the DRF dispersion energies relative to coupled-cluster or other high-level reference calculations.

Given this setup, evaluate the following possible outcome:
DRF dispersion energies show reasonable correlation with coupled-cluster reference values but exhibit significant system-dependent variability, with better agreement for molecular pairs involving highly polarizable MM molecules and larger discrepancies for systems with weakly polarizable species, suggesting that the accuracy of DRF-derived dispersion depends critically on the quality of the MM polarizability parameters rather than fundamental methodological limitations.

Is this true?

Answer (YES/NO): NO